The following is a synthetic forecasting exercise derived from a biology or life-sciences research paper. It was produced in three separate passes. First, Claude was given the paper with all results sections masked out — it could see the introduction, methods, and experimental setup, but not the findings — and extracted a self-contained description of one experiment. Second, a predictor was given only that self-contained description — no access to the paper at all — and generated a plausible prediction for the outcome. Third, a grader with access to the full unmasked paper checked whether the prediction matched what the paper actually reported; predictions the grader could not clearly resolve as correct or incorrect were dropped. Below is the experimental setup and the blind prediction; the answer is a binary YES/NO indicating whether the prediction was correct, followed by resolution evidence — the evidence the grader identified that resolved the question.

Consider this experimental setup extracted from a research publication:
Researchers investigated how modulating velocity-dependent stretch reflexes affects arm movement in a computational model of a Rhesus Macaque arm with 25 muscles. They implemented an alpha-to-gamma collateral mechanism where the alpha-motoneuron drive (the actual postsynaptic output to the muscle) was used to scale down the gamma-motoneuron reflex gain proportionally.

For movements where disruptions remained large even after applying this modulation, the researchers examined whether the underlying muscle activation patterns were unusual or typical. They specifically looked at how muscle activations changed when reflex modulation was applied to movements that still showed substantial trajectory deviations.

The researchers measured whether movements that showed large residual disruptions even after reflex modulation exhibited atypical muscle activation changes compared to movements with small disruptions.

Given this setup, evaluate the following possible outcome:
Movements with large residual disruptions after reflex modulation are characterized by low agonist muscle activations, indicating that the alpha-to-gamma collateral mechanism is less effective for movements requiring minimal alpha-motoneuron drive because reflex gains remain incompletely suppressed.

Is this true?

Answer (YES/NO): NO